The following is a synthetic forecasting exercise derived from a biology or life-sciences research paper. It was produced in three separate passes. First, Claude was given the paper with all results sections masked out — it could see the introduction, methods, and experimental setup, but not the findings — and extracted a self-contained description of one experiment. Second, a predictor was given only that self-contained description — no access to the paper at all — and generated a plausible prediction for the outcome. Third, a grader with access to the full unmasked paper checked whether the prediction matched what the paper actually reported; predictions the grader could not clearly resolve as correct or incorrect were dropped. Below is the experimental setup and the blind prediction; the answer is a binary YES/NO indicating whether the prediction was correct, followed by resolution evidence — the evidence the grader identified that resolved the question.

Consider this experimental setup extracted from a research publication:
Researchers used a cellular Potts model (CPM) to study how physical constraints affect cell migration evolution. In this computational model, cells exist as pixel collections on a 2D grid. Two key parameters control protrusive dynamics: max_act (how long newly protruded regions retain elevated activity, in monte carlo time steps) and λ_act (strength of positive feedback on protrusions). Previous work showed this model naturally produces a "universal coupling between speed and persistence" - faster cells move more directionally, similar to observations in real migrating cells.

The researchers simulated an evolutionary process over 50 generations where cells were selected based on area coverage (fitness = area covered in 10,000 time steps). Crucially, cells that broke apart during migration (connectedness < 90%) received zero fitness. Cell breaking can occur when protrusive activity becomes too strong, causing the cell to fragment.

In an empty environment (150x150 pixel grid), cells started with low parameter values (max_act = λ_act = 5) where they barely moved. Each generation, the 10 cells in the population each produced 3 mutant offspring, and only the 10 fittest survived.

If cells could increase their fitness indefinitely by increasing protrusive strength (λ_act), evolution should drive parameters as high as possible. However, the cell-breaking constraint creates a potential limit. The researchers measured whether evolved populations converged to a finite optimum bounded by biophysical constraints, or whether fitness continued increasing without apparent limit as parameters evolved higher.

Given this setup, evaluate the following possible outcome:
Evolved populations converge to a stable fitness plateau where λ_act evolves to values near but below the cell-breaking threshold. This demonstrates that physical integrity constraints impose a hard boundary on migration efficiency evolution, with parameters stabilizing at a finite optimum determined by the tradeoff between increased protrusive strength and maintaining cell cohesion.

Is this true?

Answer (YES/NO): YES